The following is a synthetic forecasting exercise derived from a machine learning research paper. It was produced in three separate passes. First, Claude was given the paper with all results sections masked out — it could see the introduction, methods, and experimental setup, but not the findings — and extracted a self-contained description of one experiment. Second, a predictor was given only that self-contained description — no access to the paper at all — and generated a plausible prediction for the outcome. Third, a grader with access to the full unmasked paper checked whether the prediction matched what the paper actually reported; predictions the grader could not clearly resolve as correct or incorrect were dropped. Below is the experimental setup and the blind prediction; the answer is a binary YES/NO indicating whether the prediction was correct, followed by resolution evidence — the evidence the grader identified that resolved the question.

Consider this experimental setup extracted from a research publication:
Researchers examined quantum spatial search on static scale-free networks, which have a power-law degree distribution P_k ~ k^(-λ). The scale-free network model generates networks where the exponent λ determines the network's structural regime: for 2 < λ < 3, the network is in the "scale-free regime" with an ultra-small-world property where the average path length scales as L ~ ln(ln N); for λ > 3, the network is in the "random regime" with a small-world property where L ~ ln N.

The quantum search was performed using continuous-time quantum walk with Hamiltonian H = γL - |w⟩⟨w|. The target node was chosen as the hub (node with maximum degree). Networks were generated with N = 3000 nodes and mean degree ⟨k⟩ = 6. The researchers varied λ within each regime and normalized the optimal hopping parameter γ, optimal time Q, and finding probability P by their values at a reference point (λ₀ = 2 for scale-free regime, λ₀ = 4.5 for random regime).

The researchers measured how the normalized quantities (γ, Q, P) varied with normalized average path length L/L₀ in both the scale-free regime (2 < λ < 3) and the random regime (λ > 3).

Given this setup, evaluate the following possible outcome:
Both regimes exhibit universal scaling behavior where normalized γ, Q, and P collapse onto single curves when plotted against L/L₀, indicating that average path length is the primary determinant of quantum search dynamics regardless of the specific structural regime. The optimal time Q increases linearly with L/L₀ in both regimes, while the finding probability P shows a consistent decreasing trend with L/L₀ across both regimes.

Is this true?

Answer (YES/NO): NO